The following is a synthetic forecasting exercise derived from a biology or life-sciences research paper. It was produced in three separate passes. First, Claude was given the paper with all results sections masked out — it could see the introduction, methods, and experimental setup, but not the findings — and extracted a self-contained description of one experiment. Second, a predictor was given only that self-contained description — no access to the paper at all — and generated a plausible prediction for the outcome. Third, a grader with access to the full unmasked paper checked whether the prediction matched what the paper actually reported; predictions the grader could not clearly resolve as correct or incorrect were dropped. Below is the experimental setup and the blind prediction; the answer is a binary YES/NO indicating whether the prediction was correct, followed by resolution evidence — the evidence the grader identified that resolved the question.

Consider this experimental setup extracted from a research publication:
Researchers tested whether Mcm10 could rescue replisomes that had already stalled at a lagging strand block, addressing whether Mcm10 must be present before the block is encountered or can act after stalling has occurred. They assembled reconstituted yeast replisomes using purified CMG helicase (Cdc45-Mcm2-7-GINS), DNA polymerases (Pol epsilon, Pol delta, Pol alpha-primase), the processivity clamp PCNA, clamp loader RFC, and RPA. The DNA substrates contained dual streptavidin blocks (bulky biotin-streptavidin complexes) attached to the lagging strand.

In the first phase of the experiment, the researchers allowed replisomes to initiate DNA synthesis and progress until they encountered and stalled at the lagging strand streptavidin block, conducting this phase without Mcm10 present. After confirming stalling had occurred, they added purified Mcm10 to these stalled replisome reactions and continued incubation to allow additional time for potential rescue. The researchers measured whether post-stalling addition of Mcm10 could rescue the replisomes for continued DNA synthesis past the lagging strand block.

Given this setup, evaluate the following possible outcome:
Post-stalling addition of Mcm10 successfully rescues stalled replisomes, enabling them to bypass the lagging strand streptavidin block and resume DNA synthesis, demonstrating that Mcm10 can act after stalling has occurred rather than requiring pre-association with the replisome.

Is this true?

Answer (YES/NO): YES